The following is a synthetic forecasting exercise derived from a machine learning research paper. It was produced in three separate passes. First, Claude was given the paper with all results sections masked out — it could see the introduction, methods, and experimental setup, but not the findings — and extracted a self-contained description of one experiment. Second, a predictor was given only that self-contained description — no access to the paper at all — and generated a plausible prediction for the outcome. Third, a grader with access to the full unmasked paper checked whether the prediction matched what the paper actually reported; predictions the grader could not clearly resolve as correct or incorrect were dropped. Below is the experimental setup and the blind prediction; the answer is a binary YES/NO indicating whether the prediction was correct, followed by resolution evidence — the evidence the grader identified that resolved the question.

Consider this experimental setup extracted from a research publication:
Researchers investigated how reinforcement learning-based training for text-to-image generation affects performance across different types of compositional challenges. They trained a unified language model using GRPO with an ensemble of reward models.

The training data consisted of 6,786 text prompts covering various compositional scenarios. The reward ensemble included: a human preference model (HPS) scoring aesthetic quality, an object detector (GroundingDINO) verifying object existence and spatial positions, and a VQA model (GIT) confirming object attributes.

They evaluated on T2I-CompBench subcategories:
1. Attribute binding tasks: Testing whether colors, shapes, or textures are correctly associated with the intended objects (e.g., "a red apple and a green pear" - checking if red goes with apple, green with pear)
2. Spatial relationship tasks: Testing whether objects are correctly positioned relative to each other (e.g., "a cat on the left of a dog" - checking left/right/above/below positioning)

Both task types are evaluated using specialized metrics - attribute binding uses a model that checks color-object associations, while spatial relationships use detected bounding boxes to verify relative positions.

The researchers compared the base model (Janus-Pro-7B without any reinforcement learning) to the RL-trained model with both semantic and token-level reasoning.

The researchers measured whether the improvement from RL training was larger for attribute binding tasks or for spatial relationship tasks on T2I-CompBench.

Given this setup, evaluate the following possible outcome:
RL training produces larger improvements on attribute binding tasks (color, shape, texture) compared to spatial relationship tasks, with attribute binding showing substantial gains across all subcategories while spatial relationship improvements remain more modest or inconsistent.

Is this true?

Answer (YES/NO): YES